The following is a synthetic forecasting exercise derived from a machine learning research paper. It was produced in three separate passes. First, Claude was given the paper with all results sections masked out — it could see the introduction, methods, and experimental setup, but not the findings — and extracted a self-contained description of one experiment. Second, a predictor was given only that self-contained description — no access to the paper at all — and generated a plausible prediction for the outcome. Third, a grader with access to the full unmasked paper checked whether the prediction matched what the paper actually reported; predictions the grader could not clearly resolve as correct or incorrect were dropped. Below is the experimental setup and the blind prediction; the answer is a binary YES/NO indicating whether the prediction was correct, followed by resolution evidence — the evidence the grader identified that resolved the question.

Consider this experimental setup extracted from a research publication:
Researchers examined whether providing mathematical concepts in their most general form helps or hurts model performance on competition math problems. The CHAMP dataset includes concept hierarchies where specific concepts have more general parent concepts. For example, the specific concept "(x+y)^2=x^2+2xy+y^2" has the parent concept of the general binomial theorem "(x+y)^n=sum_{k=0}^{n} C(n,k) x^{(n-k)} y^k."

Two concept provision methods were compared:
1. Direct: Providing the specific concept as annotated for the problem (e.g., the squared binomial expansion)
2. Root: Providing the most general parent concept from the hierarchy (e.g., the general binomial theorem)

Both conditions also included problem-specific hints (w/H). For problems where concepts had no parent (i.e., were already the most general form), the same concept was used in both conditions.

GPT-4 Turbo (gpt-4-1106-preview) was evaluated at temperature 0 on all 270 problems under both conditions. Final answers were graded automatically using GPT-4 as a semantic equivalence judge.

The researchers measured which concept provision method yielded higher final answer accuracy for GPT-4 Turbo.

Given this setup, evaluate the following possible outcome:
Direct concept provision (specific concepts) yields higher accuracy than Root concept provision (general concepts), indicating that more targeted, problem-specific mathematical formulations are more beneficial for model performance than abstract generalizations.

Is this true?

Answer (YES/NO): YES